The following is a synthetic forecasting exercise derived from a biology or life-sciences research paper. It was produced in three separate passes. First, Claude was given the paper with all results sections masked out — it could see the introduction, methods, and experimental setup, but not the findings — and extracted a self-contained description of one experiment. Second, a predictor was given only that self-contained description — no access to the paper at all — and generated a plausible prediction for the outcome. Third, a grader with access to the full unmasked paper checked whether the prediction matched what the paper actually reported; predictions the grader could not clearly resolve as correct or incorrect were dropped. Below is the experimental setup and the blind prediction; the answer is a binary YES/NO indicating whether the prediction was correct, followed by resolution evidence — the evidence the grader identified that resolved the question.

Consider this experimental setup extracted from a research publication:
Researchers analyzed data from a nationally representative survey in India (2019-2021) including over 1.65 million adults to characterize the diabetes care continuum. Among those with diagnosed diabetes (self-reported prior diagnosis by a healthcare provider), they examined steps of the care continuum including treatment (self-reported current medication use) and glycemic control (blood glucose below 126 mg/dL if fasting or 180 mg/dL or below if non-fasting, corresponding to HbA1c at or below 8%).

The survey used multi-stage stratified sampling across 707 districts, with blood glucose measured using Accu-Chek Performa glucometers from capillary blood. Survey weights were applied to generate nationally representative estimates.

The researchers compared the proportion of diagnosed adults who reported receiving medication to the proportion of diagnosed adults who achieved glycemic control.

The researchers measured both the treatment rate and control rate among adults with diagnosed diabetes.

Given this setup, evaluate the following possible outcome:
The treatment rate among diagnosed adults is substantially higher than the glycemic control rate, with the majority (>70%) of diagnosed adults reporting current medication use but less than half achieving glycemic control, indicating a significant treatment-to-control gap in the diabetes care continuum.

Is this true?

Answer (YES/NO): NO